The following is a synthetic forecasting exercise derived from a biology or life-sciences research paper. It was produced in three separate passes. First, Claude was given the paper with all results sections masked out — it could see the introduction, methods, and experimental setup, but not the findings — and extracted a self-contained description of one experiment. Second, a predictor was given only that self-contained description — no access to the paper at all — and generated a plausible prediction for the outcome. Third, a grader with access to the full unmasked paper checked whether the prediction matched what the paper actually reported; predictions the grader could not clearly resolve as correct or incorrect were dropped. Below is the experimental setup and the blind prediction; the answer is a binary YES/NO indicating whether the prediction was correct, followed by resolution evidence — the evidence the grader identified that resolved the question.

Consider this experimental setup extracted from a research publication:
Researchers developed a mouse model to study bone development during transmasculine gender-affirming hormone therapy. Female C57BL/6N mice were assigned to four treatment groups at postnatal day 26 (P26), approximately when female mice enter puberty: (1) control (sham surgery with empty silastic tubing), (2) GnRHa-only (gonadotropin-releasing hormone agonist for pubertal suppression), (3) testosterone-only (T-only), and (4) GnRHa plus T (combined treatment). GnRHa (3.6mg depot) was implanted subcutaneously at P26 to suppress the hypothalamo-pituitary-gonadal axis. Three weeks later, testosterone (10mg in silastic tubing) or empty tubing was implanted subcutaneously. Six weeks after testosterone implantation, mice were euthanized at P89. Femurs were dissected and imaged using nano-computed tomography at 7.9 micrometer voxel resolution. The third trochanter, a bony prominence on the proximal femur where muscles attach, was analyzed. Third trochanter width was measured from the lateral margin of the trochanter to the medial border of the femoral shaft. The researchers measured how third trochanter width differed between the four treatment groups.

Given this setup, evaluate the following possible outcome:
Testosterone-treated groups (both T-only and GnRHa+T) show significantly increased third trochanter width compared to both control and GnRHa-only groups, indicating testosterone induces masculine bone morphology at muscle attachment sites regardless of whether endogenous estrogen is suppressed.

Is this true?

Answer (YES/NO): YES